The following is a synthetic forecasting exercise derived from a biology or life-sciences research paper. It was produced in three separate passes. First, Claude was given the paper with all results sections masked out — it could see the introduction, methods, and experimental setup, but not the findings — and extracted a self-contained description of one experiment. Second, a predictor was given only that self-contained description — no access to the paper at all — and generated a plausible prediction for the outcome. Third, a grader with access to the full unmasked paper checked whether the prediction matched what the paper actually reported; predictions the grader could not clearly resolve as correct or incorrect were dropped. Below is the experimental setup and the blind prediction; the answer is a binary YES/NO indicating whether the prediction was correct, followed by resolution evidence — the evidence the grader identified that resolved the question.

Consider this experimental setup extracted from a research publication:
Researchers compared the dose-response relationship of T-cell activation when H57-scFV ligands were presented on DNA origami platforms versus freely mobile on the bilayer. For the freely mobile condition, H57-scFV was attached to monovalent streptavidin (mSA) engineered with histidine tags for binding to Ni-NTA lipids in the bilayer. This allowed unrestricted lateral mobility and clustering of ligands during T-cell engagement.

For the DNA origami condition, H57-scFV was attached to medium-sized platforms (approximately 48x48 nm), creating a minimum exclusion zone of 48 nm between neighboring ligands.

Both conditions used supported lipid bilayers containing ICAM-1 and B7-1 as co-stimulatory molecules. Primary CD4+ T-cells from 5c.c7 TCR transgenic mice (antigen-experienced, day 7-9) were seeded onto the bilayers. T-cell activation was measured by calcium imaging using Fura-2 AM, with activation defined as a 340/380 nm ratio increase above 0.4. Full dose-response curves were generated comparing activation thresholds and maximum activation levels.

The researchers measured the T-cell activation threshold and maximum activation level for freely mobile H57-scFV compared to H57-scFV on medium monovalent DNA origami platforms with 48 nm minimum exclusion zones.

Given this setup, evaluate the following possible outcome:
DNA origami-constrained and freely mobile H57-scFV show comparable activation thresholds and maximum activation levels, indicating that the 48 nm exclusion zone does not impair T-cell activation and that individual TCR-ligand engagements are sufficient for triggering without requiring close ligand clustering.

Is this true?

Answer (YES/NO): NO